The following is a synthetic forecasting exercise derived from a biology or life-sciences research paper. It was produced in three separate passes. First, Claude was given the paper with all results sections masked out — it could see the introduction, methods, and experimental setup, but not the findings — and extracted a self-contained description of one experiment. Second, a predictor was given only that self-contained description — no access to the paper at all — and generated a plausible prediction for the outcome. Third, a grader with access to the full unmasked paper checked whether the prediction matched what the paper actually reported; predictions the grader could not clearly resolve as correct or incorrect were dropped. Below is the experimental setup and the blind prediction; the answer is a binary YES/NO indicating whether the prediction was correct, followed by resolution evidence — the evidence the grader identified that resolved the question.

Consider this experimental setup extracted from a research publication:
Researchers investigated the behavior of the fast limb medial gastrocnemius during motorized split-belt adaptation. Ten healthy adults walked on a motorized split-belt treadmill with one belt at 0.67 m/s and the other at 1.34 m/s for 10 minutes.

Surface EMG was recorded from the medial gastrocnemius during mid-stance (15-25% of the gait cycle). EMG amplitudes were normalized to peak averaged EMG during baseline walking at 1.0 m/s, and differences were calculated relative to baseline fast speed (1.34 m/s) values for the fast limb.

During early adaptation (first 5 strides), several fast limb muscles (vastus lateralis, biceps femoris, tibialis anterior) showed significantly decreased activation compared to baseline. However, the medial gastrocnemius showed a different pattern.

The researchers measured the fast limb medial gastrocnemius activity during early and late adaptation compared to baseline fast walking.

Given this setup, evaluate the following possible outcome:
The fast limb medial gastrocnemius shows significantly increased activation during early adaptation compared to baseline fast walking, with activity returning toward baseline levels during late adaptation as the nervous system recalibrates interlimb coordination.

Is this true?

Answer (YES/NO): YES